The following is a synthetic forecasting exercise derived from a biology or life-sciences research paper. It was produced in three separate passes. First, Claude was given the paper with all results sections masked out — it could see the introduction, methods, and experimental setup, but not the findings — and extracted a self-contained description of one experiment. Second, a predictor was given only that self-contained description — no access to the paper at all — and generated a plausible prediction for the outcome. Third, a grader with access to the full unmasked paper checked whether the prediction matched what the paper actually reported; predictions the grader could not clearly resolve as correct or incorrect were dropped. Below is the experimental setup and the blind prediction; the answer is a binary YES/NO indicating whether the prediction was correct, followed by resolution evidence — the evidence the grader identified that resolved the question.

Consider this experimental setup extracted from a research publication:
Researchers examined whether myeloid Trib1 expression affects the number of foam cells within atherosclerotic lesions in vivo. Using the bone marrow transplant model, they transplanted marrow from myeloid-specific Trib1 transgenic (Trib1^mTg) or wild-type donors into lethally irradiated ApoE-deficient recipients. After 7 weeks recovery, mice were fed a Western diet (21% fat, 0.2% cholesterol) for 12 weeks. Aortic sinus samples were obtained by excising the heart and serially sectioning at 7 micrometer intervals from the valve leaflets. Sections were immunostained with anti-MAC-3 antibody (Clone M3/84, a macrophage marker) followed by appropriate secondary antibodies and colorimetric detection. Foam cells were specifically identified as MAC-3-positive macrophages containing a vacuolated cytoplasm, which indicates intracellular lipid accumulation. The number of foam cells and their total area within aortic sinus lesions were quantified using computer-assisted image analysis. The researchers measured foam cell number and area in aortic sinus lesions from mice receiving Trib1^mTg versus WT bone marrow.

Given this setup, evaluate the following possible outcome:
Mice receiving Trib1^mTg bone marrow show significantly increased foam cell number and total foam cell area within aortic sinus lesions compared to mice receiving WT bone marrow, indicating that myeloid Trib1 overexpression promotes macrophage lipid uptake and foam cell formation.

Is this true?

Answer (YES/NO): YES